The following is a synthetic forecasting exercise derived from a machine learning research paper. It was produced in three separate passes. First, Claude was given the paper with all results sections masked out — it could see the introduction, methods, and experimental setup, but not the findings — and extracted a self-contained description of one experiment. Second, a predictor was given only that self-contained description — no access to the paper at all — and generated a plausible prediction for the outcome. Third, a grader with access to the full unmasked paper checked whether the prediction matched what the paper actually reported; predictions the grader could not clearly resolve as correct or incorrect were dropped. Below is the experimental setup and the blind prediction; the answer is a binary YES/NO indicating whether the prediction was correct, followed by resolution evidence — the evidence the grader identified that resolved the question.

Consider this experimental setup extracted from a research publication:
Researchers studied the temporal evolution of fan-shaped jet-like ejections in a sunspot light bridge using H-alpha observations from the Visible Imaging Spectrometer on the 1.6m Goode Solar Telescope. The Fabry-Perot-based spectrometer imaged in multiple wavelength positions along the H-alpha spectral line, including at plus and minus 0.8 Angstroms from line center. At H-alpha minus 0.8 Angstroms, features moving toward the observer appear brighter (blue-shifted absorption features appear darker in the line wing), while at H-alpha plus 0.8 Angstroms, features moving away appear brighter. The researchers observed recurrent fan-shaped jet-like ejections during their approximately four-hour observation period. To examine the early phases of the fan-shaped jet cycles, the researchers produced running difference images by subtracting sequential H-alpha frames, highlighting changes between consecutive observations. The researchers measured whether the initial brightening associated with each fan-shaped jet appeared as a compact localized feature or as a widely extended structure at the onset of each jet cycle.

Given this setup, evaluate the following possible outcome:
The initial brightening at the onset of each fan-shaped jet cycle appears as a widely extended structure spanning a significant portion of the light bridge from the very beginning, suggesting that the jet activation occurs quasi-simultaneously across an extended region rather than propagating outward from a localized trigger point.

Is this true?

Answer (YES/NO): NO